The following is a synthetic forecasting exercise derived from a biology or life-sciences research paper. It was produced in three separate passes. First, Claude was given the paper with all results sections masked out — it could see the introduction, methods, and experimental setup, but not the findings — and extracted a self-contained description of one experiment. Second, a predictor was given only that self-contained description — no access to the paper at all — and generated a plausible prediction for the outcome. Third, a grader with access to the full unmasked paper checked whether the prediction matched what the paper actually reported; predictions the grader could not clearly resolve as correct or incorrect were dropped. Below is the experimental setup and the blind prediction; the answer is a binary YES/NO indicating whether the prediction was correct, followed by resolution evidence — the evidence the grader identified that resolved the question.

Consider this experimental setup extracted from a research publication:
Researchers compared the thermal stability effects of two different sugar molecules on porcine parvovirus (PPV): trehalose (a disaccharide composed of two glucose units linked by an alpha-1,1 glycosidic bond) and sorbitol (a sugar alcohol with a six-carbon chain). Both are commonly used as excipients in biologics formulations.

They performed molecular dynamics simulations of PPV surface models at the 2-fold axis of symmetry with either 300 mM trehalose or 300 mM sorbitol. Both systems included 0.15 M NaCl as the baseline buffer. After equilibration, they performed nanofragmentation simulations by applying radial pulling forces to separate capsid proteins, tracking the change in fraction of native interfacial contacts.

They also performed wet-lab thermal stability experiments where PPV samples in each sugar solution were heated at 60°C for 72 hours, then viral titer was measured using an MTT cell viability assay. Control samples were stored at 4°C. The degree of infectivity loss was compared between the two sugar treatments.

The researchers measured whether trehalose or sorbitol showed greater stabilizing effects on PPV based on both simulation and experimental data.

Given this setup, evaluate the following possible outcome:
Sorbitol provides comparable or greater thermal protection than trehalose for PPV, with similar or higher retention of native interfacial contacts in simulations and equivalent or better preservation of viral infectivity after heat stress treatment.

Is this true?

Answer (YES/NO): YES